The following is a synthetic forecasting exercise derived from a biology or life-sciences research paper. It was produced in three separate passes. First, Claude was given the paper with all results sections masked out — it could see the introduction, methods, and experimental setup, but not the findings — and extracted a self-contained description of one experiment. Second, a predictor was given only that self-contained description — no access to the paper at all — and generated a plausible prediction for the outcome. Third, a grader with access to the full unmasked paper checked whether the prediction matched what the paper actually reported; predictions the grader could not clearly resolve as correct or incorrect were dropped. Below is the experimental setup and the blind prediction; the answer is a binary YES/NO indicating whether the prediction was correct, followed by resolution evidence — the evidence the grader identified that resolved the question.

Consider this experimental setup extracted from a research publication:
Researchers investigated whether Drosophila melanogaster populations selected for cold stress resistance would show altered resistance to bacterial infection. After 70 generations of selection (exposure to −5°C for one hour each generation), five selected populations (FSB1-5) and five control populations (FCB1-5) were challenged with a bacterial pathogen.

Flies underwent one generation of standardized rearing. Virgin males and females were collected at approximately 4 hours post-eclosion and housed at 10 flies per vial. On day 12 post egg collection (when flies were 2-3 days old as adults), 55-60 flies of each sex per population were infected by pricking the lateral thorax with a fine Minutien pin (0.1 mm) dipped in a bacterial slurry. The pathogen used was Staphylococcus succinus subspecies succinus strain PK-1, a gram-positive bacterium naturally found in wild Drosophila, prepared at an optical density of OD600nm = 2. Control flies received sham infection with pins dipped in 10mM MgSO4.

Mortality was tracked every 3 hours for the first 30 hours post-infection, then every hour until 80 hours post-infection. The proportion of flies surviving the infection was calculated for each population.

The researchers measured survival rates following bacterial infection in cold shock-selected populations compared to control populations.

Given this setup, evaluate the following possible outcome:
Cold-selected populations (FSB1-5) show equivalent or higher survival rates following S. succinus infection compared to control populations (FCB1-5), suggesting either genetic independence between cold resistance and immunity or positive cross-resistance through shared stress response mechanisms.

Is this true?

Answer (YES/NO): YES